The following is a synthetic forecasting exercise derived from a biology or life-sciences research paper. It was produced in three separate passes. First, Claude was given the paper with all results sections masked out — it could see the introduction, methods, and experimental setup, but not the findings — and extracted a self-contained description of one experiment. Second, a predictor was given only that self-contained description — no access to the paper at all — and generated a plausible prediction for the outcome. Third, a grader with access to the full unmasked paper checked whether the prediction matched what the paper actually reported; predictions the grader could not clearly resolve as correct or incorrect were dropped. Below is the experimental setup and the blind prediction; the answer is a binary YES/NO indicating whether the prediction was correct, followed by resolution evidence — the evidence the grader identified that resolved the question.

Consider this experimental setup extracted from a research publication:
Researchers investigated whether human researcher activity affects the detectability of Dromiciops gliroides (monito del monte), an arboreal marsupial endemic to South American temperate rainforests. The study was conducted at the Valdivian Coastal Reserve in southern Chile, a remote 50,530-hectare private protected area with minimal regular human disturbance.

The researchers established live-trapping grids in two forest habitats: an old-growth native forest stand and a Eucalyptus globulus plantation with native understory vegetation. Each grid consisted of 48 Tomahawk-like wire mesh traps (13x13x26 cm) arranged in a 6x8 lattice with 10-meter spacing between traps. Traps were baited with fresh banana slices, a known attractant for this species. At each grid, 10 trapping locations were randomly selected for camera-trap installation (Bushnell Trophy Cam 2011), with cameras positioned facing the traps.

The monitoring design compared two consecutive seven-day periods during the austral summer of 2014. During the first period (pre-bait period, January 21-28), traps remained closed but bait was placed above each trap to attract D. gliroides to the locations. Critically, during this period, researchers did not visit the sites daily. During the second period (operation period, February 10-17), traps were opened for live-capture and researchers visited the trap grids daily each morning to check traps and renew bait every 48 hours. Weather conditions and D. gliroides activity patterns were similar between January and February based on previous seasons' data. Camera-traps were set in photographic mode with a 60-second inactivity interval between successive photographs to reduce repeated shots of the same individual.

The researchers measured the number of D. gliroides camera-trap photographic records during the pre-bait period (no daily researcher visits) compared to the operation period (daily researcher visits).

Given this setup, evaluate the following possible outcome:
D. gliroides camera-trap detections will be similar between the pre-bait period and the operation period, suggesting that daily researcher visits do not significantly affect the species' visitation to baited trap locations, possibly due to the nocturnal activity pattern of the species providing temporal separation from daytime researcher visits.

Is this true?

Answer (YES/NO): NO